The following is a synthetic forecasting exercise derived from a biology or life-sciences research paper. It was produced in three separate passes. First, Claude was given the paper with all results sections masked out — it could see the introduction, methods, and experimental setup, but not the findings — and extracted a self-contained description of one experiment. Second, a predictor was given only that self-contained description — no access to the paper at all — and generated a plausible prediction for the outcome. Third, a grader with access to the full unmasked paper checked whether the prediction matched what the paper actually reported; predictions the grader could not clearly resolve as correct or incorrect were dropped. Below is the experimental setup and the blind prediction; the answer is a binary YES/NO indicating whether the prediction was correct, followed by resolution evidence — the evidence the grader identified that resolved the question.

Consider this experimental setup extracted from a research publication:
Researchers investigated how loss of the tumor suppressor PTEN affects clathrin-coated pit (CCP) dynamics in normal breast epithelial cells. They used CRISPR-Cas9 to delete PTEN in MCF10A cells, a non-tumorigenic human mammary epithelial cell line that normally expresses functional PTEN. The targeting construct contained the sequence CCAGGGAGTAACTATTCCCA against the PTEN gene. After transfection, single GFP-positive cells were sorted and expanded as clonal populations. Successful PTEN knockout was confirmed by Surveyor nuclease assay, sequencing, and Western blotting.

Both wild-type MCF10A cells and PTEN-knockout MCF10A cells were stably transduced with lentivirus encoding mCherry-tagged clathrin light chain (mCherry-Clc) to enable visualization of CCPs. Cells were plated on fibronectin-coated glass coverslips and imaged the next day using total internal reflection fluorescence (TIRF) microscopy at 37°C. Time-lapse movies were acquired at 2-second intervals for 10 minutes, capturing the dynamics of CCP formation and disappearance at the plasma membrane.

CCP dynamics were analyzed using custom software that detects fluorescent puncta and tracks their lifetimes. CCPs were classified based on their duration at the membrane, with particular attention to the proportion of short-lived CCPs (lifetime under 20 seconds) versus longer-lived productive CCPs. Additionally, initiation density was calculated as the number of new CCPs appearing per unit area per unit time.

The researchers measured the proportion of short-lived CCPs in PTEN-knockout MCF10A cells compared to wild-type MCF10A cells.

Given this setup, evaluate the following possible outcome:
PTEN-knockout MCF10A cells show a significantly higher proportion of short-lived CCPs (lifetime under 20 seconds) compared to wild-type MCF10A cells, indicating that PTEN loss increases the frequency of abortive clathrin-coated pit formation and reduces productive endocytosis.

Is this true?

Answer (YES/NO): NO